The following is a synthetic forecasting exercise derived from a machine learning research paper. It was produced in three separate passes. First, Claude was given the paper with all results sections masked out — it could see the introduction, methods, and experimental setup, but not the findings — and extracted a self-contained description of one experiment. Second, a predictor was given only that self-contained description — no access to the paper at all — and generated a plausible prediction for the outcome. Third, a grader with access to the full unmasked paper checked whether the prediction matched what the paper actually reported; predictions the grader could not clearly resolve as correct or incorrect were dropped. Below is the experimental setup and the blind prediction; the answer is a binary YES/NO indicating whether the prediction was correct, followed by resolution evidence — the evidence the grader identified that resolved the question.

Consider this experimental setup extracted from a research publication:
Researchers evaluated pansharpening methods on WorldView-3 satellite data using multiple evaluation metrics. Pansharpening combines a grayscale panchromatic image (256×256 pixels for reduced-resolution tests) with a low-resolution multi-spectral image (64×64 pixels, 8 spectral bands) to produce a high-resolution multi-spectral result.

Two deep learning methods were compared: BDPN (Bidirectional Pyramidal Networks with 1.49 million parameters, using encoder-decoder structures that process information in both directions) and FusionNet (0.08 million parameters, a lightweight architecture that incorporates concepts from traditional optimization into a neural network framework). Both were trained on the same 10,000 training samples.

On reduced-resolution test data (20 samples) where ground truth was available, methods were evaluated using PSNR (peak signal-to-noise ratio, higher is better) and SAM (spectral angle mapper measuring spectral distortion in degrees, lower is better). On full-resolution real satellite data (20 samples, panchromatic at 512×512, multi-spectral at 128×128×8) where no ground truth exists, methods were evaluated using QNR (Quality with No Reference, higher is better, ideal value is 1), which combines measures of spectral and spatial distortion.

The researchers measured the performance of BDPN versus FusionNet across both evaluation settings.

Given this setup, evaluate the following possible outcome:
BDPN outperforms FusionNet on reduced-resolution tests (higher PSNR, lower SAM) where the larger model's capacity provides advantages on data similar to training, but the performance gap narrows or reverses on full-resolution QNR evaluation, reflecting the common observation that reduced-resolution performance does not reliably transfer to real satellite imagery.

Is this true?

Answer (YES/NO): NO